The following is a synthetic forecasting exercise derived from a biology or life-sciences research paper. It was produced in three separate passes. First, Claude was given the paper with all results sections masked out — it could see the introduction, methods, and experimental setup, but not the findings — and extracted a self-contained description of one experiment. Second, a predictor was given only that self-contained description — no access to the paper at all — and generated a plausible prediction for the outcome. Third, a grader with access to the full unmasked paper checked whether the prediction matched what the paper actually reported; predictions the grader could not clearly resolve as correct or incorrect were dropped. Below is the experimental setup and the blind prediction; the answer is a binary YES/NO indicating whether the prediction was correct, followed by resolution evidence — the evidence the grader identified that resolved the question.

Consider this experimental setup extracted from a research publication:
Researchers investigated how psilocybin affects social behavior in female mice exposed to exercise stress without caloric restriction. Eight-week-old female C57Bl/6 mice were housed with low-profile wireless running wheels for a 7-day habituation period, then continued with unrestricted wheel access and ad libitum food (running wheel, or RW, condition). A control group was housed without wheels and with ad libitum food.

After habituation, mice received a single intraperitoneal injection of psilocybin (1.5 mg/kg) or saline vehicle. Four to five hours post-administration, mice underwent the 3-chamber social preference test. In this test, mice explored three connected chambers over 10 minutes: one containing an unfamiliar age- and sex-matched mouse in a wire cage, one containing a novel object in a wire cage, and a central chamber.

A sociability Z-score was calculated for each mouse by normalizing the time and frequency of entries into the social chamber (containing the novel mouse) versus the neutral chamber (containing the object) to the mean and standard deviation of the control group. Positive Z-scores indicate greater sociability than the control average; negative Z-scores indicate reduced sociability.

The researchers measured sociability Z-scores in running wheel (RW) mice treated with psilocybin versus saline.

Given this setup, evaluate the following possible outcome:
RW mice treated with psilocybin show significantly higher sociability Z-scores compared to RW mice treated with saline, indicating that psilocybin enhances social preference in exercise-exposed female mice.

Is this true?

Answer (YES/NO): NO